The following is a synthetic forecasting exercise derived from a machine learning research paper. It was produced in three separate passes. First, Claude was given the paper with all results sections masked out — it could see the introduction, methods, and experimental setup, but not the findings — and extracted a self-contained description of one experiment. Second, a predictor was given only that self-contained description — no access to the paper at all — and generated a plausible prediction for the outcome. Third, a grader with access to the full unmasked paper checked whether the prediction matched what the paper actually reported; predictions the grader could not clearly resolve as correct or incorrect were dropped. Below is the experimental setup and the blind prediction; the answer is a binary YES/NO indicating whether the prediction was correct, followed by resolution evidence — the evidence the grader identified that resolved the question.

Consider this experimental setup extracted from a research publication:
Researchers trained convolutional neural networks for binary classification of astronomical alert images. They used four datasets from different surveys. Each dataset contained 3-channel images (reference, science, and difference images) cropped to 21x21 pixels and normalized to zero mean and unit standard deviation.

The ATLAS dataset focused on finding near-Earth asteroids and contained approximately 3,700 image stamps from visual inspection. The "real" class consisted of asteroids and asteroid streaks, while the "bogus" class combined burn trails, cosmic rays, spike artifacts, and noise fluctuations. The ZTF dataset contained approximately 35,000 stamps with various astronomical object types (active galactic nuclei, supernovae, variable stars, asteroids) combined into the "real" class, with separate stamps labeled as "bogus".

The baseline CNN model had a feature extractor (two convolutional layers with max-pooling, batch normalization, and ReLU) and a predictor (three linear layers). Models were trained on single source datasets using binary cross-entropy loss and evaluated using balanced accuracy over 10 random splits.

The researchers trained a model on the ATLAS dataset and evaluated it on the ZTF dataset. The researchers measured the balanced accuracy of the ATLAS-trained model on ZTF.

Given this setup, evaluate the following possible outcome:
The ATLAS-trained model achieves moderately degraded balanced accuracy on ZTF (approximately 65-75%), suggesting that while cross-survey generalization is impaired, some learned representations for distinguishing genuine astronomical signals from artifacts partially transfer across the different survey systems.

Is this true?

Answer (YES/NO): NO